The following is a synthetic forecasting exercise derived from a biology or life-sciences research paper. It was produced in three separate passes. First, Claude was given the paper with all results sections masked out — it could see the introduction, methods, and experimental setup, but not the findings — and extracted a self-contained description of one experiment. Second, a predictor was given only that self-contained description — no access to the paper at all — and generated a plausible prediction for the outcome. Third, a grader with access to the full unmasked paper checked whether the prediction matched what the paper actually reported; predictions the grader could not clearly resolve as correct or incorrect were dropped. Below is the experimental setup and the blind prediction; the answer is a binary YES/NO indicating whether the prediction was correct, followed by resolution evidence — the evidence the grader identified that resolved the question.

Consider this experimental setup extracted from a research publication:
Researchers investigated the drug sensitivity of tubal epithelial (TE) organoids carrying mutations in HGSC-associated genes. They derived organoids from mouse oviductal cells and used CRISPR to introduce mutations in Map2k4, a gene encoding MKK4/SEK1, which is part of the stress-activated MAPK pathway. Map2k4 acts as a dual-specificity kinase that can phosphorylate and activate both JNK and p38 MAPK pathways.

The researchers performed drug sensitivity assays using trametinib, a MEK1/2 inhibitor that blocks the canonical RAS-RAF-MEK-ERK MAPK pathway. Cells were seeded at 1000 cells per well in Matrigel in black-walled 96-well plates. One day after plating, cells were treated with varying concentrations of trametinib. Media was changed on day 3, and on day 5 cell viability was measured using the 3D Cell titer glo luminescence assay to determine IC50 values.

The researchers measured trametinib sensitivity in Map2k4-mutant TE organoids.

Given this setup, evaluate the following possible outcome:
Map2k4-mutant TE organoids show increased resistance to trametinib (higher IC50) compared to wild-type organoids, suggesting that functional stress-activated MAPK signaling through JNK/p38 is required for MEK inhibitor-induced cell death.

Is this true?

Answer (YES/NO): YES